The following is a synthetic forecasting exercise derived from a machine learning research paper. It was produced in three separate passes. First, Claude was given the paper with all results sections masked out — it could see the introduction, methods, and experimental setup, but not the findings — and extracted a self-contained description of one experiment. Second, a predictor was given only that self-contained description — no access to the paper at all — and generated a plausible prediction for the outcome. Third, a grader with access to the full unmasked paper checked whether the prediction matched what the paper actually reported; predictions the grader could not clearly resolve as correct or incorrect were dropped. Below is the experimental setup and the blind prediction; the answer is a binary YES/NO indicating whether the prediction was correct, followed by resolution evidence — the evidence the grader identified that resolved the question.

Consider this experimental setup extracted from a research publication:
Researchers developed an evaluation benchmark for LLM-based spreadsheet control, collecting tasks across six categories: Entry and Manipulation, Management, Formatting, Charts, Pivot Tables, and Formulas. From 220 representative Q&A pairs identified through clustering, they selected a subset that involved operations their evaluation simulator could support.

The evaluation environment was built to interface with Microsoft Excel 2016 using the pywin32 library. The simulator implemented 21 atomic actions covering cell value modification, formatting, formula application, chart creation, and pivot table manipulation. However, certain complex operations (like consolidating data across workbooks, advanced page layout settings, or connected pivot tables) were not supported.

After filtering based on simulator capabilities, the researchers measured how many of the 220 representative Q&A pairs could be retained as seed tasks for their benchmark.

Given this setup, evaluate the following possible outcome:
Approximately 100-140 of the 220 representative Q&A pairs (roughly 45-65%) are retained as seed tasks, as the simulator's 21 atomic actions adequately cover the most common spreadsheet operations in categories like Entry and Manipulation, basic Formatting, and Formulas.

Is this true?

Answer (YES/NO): NO